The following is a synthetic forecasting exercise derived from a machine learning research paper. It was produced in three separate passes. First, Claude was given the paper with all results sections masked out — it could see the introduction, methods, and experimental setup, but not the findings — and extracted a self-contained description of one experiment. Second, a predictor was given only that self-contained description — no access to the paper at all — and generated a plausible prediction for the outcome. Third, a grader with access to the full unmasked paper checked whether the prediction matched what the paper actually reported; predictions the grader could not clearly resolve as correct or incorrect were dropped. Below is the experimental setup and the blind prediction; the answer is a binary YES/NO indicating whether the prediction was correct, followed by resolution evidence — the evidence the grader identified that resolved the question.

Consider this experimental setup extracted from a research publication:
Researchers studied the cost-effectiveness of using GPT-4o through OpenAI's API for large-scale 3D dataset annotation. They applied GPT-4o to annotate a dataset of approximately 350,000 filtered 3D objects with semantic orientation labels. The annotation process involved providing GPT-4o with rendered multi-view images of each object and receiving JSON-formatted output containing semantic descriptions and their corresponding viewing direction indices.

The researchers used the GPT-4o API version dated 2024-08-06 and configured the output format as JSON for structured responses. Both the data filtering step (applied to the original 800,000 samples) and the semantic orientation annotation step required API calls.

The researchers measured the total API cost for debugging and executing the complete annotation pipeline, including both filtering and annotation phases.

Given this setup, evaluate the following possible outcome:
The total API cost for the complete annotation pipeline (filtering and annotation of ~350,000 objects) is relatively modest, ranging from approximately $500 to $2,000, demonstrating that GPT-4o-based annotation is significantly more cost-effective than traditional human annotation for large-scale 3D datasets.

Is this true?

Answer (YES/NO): NO